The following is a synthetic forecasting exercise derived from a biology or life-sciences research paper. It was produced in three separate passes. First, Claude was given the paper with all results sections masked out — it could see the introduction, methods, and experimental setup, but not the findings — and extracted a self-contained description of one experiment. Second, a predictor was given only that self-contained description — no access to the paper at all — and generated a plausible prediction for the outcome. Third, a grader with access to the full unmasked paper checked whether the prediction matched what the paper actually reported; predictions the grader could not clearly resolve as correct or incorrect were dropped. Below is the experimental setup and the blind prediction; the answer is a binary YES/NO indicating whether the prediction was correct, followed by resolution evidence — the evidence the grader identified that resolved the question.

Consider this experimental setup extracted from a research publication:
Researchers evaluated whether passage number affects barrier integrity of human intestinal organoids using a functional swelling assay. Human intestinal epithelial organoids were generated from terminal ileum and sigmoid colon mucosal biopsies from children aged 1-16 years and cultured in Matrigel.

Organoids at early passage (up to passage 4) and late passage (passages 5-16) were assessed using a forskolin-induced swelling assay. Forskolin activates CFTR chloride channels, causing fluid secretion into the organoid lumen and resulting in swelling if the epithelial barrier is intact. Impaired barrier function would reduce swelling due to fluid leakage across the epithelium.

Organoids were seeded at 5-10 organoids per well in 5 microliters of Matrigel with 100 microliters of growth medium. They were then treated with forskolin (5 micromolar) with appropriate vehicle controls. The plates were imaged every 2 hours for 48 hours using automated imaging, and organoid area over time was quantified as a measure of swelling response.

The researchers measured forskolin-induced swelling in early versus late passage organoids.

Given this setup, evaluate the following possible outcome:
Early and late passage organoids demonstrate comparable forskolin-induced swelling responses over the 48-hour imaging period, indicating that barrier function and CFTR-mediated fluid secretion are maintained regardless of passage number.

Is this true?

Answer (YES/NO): YES